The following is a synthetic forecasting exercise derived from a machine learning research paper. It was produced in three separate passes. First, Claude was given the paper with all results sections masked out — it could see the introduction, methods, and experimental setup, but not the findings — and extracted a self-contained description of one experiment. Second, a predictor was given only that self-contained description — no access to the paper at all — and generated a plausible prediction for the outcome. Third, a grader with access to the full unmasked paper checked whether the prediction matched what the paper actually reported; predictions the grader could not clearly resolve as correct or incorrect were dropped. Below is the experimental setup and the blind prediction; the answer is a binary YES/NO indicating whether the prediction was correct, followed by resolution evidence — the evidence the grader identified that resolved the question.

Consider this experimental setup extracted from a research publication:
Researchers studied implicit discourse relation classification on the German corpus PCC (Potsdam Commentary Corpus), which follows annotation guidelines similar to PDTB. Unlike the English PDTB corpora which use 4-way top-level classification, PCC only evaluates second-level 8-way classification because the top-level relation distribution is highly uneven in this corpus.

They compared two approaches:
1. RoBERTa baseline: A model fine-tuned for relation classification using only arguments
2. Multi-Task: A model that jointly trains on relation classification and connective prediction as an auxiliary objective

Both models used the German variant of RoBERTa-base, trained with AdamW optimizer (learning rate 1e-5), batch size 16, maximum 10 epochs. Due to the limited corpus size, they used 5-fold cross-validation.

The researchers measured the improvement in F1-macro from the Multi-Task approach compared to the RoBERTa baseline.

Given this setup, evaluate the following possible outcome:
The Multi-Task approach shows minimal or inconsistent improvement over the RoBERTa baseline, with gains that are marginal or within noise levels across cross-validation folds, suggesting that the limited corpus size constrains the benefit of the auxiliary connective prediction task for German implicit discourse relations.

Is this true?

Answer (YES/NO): NO